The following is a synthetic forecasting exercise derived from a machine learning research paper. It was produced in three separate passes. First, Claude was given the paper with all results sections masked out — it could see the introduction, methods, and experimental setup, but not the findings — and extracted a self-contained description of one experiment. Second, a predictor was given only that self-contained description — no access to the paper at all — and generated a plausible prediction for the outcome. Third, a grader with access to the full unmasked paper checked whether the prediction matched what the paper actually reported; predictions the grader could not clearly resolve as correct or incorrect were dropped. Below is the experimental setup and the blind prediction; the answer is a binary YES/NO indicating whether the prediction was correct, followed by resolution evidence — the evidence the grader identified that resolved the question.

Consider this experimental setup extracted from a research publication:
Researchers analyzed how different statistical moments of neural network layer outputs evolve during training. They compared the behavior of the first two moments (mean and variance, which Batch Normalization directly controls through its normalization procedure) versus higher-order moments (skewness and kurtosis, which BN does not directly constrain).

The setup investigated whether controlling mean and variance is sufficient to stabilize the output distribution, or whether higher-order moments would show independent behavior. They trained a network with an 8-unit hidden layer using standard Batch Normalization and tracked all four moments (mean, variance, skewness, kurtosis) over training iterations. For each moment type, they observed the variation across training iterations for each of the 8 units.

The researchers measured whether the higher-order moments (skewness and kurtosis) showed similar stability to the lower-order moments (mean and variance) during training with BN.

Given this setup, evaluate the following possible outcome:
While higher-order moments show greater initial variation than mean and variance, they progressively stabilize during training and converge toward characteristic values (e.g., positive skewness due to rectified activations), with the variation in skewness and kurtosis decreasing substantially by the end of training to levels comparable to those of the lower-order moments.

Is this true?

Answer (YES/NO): NO